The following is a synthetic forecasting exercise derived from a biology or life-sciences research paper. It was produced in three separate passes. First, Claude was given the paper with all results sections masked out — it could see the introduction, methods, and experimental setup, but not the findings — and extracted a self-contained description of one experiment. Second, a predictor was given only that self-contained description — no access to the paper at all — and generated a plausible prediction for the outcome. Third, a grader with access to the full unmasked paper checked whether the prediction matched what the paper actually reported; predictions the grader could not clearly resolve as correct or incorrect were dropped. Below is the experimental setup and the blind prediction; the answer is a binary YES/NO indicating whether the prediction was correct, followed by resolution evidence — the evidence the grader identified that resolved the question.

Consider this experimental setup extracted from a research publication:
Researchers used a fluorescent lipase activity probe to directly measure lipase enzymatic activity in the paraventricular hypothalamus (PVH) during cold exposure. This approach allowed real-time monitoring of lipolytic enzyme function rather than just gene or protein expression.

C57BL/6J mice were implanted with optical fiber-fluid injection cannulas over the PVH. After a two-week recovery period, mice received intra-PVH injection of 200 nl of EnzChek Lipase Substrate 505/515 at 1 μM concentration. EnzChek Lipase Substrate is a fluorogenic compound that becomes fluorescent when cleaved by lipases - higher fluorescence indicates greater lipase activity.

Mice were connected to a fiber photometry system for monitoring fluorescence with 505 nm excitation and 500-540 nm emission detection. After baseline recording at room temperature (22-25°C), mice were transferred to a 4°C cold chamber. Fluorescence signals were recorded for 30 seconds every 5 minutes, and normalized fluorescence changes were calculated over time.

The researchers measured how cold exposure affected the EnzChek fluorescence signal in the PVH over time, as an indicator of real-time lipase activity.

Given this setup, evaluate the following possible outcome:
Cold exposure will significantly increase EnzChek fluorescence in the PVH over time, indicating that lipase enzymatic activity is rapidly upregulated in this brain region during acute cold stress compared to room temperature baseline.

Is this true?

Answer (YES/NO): YES